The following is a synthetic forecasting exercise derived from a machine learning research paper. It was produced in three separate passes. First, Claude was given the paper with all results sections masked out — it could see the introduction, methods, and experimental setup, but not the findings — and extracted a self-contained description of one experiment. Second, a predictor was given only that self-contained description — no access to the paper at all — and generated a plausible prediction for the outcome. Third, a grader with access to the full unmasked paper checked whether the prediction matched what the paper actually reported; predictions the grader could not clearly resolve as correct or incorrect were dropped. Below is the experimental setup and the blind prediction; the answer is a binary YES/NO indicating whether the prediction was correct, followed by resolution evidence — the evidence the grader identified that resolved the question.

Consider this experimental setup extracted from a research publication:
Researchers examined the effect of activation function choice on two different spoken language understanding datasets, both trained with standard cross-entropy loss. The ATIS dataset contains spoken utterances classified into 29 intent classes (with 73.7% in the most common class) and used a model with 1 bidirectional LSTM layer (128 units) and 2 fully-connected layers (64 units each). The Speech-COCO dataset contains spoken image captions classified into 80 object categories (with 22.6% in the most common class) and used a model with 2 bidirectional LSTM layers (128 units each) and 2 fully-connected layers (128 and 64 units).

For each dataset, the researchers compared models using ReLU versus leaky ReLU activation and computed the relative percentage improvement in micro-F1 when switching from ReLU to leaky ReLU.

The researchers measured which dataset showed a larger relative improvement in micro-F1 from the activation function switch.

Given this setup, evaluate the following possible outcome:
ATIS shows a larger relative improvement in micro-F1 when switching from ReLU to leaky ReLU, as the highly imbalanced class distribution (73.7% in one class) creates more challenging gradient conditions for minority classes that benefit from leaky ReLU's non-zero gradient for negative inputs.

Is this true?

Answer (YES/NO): NO